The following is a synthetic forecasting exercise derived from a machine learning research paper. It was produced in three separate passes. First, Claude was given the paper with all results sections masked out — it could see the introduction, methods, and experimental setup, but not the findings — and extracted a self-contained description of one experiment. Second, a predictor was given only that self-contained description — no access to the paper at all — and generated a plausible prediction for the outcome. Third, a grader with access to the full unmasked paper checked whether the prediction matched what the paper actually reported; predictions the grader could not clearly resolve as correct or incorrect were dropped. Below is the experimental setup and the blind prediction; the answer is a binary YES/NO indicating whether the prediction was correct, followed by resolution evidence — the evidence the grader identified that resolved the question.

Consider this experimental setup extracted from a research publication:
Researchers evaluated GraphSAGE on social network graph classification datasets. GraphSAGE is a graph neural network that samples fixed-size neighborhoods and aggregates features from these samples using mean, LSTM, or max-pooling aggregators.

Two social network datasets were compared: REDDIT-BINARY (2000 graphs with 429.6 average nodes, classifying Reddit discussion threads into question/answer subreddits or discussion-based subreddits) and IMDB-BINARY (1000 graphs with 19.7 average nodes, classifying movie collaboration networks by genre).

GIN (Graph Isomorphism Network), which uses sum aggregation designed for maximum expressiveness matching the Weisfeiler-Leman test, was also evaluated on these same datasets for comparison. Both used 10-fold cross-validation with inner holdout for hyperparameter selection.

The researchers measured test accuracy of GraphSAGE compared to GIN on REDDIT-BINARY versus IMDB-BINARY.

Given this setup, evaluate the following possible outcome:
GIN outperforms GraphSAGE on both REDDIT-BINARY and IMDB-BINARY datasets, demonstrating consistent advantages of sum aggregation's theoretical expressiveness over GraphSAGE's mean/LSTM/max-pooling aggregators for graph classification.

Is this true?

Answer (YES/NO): NO